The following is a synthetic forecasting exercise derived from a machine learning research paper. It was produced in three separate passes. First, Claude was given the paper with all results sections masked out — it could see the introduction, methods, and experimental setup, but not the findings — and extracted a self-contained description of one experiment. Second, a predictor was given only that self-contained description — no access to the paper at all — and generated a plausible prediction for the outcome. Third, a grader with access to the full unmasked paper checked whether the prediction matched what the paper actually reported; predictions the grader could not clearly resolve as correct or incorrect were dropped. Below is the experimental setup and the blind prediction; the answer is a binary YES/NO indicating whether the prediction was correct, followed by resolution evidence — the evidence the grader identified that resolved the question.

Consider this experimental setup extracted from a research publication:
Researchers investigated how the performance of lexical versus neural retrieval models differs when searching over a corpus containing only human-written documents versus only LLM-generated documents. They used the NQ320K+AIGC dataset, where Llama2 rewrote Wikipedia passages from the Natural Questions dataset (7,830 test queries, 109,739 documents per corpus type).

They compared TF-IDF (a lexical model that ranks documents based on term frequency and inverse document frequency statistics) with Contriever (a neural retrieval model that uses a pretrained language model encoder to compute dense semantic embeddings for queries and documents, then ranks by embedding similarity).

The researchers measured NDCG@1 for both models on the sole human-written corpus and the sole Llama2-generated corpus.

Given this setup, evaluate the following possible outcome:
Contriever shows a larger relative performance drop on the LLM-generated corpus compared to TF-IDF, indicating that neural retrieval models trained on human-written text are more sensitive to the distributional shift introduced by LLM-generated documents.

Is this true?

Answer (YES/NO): NO